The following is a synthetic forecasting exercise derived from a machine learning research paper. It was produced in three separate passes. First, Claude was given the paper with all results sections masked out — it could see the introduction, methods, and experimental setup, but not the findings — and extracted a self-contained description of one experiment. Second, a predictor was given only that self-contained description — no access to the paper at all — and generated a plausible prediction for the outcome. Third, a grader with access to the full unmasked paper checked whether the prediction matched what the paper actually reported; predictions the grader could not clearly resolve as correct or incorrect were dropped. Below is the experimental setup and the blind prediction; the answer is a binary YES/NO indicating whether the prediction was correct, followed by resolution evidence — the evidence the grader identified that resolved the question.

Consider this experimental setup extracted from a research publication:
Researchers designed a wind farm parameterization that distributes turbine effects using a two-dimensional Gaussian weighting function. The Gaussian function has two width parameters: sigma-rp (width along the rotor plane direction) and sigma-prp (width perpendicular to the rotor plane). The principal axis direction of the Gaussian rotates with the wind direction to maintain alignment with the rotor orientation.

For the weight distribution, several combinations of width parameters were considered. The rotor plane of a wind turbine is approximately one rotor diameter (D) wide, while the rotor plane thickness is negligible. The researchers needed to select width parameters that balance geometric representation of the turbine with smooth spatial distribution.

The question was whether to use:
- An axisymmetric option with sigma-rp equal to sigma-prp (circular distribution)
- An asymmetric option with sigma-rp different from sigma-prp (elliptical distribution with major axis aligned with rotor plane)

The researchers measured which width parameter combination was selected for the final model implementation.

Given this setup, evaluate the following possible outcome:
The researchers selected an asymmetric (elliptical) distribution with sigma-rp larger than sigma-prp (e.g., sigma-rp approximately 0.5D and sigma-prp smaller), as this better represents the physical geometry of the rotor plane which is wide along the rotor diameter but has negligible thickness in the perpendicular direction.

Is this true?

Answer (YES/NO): NO